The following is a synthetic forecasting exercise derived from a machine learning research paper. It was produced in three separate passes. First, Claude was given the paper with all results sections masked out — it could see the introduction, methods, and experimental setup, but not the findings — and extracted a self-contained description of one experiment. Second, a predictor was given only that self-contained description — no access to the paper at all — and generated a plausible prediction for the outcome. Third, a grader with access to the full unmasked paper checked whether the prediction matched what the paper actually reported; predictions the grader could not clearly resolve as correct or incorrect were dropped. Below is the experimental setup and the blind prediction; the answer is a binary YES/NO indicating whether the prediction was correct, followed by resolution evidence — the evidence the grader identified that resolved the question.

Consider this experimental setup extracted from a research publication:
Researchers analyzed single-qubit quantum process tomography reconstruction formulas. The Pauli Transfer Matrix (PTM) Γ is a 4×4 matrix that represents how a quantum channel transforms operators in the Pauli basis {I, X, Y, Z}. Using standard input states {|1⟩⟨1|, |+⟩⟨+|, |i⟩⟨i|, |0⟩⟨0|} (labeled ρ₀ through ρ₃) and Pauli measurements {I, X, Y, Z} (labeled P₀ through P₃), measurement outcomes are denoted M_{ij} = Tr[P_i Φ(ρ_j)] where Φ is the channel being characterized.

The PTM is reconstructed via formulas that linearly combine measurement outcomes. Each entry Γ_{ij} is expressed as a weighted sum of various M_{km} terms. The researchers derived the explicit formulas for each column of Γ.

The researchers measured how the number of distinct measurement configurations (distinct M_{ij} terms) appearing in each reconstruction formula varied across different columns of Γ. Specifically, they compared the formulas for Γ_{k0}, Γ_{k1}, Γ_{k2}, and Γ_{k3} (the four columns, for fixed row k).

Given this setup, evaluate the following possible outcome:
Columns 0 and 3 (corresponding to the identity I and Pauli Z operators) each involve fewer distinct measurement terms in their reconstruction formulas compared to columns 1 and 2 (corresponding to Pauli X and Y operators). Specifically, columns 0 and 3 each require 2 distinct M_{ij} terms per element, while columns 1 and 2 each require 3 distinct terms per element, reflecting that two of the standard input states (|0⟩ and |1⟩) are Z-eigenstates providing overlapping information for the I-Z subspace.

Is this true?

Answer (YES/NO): YES